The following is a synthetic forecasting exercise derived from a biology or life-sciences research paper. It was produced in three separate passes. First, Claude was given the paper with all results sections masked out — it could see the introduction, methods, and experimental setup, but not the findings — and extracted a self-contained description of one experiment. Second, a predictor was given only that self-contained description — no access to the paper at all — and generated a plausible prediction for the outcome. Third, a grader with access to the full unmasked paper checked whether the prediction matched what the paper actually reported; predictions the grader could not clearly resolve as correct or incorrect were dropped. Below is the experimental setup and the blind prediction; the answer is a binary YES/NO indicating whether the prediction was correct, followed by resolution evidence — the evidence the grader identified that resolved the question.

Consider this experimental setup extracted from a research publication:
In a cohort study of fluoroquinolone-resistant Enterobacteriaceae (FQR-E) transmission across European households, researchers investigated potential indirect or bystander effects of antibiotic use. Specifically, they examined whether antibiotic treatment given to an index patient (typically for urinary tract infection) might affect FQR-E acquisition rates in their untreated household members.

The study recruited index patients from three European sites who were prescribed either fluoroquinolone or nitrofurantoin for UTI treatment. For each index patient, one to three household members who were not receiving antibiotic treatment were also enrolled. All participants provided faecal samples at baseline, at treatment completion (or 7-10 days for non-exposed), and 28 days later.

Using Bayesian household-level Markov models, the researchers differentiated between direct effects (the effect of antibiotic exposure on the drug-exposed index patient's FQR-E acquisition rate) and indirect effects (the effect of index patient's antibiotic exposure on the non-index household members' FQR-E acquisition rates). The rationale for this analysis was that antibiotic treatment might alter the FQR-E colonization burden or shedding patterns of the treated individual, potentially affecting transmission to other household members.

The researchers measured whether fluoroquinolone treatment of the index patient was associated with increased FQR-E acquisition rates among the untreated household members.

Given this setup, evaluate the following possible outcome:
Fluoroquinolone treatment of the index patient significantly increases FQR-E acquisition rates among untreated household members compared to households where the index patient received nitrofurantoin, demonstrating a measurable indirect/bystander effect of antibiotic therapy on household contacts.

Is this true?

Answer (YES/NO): NO